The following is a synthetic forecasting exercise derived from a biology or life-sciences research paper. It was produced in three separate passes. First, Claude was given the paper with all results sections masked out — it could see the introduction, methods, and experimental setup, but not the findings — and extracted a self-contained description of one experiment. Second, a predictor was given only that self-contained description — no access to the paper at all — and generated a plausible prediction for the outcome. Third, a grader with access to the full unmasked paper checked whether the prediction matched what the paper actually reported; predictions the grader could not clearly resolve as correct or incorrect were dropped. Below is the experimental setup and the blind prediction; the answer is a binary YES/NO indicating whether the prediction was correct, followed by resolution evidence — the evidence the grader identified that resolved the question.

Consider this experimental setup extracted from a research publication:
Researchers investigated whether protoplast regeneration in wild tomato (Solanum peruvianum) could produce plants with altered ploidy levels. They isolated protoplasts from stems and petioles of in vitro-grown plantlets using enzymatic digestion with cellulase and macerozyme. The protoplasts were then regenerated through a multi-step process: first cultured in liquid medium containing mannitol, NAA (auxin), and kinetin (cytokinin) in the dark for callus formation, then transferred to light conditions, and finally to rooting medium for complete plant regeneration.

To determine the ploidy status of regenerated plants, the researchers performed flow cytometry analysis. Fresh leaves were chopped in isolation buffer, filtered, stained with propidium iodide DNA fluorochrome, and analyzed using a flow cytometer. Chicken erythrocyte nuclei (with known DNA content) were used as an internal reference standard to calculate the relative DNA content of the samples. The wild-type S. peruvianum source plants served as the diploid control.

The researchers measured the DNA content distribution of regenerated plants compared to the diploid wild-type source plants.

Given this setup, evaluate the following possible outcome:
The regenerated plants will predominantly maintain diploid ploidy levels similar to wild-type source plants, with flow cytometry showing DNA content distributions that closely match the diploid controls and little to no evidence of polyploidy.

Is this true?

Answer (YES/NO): NO